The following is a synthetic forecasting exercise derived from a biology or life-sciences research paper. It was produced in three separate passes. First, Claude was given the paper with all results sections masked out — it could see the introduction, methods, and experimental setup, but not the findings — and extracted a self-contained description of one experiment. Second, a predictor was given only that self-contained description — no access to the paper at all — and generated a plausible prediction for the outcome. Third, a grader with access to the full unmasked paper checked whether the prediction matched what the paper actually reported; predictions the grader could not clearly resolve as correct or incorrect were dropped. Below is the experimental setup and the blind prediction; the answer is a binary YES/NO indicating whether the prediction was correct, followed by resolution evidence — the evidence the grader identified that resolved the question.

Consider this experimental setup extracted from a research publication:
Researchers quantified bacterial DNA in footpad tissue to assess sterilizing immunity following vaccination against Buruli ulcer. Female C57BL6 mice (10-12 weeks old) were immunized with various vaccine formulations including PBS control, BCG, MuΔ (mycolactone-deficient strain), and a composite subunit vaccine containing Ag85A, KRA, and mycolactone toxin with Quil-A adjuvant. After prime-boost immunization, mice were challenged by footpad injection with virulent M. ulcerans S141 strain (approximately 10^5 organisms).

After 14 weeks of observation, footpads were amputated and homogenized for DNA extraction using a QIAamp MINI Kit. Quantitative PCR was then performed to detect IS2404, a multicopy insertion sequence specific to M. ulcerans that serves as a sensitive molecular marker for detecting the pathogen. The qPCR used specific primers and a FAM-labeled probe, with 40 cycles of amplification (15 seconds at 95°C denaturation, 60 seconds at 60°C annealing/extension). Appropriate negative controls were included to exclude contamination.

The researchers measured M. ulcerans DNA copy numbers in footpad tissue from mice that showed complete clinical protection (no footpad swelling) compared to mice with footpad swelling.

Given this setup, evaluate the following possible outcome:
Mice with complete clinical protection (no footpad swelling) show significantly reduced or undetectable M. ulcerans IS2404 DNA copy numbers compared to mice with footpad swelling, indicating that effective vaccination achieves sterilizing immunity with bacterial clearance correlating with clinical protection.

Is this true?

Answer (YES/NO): YES